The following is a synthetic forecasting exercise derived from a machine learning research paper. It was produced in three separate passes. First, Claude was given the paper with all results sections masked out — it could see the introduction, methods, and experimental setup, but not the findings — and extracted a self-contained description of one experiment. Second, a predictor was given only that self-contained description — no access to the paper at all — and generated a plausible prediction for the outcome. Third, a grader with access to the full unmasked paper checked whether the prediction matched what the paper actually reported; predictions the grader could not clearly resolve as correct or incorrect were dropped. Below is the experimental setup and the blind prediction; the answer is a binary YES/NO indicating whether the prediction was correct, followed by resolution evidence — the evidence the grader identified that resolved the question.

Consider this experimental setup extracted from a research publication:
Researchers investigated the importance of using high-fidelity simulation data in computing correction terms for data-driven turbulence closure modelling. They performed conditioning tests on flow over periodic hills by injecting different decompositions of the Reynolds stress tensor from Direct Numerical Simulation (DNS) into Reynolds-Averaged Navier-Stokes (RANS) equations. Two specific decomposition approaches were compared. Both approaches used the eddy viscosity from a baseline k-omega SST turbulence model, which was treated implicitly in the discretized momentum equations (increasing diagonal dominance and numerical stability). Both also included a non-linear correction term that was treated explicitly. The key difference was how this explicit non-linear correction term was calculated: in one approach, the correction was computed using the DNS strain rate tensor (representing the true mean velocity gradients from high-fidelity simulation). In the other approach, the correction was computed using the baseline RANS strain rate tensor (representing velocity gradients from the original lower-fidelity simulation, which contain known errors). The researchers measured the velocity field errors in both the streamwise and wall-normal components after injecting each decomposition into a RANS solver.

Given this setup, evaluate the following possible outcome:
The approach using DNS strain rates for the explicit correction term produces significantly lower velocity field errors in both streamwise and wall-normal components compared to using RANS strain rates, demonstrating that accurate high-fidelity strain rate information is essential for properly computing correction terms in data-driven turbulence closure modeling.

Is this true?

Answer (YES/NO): YES